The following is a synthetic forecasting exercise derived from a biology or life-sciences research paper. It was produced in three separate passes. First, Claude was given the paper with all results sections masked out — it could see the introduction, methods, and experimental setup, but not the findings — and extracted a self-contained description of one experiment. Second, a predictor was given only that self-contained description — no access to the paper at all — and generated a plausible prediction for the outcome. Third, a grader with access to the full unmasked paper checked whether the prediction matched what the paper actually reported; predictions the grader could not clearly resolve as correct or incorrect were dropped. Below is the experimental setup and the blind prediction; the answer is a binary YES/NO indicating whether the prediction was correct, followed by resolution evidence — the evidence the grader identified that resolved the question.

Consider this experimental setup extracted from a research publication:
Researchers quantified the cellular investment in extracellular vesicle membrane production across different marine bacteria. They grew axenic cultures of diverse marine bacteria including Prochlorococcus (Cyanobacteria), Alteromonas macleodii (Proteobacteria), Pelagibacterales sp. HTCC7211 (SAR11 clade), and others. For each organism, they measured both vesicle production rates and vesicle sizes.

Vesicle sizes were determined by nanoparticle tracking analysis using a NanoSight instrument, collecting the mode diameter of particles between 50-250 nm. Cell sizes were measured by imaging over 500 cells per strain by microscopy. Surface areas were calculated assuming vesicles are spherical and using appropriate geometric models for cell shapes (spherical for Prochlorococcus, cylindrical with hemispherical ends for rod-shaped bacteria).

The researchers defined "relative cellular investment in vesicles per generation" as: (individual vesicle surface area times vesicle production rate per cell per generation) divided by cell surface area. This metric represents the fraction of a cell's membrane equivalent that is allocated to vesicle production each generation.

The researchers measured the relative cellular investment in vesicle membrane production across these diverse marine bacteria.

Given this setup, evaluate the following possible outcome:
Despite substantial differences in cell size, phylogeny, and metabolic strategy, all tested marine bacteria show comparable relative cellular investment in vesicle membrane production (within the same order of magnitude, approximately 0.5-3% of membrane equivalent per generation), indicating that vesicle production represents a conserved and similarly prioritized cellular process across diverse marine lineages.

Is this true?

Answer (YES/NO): NO